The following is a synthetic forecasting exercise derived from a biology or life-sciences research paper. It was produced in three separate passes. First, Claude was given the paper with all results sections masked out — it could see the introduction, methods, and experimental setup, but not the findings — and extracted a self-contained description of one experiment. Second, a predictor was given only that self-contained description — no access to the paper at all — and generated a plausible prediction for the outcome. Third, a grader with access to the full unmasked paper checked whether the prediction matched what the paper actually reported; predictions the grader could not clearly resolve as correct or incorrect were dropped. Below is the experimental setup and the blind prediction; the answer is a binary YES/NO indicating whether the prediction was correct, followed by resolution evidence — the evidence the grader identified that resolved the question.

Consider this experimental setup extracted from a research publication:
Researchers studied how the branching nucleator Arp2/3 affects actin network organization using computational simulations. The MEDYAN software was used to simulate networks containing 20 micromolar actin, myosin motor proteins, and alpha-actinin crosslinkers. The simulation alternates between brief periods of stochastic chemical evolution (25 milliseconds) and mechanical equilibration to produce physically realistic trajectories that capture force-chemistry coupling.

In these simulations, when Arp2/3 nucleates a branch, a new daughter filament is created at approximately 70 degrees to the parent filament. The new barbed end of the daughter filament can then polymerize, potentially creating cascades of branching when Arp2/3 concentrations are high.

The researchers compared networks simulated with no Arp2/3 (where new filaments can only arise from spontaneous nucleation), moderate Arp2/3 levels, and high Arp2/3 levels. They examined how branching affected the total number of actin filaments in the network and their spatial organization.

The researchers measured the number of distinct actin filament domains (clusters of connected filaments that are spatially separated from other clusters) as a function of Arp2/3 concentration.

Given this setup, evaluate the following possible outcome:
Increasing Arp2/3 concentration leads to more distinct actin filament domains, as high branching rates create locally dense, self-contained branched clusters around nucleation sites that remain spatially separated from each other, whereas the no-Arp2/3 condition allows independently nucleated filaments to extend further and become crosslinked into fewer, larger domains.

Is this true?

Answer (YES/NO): YES